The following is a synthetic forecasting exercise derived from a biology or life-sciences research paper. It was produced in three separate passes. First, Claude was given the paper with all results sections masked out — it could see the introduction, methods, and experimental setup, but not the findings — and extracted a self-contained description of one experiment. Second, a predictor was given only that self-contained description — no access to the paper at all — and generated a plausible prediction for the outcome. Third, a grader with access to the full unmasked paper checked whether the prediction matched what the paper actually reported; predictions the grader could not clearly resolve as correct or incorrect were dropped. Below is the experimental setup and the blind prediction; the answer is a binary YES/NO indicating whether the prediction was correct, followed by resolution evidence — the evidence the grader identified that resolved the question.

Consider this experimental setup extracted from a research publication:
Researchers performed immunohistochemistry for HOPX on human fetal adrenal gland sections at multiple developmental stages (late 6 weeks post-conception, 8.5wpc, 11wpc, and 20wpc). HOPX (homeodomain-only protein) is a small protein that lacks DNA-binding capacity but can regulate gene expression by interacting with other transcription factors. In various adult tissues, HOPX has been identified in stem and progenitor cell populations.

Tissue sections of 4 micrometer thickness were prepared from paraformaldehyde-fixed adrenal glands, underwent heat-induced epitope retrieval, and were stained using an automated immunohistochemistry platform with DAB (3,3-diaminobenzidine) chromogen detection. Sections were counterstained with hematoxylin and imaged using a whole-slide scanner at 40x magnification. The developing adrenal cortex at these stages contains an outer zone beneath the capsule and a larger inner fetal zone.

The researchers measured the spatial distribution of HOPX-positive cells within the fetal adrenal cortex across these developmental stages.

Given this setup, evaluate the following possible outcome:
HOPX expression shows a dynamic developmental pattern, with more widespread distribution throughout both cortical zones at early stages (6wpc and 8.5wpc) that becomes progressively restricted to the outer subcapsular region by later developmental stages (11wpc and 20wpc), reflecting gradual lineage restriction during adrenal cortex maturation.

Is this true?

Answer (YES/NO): NO